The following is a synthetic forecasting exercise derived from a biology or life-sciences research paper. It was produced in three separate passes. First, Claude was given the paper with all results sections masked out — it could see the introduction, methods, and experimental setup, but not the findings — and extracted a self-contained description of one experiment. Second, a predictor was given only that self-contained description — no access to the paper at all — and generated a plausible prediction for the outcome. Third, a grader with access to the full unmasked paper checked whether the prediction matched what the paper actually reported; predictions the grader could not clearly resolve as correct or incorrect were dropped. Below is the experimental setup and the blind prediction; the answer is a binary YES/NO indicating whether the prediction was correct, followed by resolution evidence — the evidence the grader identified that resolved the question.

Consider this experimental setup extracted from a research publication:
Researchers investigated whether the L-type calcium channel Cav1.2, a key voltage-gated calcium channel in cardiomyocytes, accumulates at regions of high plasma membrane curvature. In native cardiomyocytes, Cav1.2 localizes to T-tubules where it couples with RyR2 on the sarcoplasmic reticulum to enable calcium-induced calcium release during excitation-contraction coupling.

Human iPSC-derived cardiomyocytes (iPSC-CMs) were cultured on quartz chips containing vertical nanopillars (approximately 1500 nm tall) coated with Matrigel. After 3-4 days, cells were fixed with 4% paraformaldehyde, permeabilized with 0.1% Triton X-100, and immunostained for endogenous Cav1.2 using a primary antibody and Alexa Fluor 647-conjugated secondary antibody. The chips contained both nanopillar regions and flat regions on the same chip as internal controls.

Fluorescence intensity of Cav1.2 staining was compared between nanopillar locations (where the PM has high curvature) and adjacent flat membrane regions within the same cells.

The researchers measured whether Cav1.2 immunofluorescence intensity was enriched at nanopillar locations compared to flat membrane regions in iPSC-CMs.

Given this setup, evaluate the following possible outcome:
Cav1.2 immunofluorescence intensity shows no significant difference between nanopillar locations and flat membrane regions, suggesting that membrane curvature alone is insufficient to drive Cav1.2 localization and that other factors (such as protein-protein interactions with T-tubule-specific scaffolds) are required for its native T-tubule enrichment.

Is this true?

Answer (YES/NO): NO